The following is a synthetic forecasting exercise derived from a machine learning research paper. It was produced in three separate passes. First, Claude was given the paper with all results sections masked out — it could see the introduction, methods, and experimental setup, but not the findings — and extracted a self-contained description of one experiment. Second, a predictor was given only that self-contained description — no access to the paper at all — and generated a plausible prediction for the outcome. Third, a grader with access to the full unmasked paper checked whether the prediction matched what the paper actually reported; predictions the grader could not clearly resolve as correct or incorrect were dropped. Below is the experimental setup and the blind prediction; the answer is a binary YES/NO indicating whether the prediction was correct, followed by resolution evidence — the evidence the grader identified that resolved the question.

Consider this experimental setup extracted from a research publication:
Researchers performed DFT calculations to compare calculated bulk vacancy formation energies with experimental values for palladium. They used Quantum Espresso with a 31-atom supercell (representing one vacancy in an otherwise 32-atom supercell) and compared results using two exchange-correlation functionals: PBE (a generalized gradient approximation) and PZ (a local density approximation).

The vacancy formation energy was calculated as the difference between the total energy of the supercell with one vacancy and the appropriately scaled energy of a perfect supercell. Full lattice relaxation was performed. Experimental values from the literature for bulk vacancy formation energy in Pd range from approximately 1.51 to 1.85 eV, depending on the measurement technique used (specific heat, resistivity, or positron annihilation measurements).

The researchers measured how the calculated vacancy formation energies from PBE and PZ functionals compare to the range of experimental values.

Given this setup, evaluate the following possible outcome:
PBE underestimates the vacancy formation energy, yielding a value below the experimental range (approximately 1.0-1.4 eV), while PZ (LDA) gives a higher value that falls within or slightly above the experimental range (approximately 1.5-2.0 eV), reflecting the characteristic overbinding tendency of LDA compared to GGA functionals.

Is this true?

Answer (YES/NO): NO